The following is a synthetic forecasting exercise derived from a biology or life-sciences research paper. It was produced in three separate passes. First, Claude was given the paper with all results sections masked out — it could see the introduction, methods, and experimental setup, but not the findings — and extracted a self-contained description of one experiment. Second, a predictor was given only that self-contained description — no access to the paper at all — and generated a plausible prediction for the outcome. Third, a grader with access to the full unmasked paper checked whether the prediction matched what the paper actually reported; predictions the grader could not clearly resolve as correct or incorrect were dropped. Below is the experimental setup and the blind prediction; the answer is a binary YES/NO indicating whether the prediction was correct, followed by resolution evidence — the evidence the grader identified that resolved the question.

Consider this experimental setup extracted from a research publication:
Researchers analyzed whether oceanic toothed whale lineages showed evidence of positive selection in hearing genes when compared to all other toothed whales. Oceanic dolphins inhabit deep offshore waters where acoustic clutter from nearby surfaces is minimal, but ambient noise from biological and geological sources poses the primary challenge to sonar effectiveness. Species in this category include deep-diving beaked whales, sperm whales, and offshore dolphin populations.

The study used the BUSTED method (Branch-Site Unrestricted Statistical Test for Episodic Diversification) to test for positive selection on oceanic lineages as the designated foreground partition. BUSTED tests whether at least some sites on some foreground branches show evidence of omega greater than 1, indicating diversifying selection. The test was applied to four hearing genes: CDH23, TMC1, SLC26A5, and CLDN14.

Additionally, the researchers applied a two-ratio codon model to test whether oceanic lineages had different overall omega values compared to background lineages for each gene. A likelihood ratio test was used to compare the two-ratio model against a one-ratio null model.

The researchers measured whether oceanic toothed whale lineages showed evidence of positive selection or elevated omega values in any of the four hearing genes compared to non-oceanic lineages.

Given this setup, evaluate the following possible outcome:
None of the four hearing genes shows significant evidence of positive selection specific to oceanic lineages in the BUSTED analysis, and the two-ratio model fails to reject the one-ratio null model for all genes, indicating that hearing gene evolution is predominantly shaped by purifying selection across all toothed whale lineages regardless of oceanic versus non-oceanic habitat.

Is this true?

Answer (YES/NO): NO